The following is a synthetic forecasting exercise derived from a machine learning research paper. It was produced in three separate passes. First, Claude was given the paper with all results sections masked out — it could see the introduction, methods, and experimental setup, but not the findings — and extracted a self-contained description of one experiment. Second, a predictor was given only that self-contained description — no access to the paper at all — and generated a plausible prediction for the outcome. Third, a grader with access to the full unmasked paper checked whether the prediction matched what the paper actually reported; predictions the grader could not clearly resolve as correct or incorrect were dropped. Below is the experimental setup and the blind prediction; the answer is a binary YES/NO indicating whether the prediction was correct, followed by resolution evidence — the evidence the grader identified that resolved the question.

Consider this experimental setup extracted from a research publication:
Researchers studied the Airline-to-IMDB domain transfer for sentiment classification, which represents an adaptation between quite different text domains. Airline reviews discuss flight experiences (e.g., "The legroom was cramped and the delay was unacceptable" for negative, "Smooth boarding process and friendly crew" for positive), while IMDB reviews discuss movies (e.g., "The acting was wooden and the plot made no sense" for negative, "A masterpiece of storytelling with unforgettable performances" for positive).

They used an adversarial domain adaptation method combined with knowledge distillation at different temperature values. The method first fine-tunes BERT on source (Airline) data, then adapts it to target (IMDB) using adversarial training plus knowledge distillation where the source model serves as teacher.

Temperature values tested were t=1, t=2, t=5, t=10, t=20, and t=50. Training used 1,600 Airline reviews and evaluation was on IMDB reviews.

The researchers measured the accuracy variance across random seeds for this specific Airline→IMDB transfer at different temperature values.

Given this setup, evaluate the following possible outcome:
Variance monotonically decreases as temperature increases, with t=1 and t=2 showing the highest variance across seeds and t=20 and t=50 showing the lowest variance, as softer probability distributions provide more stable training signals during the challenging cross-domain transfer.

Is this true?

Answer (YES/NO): NO